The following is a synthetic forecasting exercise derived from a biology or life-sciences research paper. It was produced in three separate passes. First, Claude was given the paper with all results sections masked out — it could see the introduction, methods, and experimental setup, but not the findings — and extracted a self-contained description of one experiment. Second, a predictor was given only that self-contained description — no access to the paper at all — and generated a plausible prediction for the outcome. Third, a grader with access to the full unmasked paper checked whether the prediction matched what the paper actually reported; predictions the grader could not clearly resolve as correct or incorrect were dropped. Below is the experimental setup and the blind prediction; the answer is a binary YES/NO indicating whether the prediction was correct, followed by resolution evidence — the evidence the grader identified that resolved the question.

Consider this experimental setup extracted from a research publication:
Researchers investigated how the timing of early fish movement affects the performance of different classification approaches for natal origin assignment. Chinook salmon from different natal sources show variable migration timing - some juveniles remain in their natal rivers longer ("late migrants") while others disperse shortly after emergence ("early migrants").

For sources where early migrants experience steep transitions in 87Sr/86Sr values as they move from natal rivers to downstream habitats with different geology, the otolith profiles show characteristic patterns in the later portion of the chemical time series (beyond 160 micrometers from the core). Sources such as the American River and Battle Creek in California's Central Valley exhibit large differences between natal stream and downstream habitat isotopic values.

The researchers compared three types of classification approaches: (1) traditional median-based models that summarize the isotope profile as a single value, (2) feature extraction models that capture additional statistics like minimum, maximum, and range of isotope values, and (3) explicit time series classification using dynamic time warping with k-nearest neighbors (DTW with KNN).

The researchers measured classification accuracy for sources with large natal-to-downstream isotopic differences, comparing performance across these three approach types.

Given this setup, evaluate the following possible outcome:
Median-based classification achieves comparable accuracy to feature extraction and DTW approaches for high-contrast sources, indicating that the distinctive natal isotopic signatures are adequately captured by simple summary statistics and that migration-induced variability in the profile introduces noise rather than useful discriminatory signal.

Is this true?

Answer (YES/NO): NO